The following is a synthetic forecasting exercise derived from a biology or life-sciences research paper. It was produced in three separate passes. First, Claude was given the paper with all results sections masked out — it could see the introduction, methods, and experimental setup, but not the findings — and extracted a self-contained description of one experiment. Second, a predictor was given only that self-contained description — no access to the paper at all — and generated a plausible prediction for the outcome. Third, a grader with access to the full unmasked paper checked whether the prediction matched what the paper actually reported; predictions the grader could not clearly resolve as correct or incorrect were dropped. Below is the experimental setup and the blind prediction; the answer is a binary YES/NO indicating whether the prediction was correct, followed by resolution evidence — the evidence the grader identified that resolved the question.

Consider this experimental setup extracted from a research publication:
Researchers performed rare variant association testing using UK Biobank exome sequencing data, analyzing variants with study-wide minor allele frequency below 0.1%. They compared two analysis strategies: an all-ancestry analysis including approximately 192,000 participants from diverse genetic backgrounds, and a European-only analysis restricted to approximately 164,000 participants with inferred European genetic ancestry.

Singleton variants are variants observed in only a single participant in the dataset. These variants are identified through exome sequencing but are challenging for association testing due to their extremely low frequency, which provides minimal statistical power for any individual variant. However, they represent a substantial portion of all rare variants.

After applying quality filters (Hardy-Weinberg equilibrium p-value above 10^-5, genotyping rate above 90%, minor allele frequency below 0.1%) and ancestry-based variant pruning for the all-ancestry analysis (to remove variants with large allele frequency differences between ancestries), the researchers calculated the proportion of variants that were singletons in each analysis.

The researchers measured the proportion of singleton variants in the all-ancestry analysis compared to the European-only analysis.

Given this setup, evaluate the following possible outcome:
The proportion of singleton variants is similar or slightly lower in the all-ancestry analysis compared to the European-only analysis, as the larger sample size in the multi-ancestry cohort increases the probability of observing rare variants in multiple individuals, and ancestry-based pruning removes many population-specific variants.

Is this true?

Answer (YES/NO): NO